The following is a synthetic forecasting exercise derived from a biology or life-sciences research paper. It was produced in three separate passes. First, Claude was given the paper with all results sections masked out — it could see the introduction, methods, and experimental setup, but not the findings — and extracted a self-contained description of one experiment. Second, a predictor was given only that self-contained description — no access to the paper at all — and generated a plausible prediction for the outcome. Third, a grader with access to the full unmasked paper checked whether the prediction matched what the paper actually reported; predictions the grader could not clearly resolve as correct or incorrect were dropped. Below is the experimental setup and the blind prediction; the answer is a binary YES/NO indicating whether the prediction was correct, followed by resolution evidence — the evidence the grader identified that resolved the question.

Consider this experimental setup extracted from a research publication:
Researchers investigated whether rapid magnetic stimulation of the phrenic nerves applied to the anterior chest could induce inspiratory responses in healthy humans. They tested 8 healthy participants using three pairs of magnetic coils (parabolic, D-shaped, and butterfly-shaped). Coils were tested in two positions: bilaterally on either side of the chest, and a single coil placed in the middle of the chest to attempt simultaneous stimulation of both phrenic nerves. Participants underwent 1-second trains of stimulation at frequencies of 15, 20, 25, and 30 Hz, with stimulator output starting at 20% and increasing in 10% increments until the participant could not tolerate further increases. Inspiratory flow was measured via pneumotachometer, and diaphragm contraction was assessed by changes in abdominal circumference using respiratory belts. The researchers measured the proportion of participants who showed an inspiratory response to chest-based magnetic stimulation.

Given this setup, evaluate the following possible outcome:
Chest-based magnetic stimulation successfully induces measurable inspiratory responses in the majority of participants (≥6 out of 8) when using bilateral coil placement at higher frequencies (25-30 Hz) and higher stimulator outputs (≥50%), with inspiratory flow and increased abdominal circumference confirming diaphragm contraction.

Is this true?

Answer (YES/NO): NO